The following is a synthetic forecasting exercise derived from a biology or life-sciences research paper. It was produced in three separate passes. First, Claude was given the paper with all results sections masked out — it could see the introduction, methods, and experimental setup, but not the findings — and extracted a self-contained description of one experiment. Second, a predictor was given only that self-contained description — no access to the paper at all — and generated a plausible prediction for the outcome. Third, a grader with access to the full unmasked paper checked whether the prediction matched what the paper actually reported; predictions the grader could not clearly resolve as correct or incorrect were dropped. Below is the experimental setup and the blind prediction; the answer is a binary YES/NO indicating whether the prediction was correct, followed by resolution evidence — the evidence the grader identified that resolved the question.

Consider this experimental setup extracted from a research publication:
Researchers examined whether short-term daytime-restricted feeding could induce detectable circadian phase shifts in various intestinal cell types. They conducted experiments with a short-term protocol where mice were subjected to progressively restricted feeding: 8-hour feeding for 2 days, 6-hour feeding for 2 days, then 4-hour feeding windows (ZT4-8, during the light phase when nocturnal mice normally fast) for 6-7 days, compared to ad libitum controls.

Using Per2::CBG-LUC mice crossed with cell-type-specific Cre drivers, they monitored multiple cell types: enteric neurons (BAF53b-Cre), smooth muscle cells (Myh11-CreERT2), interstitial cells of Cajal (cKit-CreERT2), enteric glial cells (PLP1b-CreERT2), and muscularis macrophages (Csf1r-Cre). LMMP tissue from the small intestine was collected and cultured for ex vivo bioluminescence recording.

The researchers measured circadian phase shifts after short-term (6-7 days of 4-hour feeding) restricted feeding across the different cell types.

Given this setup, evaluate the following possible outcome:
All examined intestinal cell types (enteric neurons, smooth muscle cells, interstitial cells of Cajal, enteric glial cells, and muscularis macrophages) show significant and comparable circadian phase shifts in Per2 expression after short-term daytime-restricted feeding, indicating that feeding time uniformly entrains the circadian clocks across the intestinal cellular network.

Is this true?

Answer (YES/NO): NO